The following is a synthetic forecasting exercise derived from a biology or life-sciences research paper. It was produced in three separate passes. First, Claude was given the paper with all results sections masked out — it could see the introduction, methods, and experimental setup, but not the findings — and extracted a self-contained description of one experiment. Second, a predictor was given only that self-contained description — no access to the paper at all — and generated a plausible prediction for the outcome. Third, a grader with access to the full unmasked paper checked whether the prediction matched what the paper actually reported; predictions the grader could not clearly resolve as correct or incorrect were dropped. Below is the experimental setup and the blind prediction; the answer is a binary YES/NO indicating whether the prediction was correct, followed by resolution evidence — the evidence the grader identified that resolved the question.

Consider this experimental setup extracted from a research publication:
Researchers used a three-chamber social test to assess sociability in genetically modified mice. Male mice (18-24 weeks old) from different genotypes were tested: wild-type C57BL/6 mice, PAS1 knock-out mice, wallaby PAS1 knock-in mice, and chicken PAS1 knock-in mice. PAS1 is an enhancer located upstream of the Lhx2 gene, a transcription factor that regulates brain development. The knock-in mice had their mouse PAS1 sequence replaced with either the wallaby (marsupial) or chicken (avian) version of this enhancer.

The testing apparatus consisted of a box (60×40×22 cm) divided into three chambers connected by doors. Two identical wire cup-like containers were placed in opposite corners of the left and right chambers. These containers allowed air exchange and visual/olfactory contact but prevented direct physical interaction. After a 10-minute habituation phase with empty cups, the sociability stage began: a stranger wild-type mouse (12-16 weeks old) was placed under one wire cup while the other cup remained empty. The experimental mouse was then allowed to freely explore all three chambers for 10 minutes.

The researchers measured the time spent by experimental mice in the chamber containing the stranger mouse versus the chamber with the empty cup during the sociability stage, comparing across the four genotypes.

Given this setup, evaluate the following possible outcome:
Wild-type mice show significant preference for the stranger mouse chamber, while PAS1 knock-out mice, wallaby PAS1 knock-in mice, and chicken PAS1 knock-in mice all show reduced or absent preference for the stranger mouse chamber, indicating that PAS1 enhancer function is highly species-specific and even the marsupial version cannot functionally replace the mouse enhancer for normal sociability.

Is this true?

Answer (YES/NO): NO